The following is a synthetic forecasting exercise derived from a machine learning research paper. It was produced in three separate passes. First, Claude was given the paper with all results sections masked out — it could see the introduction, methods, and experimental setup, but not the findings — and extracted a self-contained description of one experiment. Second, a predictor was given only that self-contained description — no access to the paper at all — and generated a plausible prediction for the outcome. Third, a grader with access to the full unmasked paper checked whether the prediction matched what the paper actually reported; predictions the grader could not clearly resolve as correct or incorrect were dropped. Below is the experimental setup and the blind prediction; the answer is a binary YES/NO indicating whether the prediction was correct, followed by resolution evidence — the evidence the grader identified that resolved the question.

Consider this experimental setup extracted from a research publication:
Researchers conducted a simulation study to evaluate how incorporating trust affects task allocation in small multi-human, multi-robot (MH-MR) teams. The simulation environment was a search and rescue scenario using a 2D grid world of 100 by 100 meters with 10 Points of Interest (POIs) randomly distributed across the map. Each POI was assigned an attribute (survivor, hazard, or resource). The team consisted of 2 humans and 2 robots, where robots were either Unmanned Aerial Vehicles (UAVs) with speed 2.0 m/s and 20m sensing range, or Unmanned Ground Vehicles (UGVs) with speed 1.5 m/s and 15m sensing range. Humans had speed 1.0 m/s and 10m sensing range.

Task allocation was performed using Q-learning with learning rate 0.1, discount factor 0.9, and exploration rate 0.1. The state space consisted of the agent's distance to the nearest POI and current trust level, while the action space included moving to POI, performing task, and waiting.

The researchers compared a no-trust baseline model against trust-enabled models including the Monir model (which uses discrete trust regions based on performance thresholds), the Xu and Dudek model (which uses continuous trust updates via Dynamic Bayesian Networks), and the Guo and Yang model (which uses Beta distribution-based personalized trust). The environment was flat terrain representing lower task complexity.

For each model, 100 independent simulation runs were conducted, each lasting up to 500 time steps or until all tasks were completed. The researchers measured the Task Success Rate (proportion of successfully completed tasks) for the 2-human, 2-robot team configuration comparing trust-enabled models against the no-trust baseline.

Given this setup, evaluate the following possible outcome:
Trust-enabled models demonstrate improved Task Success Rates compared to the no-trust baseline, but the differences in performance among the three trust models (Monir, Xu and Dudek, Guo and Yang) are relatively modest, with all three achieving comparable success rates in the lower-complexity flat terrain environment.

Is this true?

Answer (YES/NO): NO